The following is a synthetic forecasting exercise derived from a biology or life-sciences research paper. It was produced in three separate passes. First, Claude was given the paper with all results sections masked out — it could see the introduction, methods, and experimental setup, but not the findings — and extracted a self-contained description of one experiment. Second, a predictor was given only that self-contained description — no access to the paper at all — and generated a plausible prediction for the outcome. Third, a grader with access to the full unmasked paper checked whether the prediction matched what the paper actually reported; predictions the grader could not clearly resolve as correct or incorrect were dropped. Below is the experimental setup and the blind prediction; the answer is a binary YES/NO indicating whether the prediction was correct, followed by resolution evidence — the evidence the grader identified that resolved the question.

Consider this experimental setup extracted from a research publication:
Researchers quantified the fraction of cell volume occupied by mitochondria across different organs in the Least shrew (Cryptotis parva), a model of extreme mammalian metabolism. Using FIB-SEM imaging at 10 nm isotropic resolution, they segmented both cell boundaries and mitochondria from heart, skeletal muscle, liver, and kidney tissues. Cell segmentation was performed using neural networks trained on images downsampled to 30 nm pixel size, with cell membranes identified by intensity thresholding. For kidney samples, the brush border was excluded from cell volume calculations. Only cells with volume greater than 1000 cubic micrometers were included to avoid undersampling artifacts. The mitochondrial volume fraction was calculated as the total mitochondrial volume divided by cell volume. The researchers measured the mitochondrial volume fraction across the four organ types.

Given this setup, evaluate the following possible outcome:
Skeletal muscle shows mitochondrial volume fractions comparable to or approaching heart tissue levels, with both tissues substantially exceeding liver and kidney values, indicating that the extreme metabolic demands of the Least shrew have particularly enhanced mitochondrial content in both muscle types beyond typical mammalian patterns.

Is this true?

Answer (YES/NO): NO